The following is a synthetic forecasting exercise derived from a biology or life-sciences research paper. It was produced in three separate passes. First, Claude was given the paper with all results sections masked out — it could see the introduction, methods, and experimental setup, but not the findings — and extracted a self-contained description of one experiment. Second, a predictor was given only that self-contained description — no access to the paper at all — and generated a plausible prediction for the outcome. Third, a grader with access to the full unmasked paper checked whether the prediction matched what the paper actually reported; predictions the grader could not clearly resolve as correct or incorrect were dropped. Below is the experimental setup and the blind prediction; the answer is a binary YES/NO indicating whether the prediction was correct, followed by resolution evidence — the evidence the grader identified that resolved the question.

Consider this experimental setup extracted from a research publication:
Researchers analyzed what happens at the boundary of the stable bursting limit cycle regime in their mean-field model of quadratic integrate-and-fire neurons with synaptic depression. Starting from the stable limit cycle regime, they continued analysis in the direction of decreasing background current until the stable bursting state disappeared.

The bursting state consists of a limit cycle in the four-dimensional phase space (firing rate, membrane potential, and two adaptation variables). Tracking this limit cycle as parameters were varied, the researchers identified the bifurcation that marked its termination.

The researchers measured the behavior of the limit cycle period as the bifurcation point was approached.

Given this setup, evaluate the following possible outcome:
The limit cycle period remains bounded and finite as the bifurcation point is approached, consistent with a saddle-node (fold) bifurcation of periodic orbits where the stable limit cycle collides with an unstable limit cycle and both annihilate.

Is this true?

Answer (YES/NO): NO